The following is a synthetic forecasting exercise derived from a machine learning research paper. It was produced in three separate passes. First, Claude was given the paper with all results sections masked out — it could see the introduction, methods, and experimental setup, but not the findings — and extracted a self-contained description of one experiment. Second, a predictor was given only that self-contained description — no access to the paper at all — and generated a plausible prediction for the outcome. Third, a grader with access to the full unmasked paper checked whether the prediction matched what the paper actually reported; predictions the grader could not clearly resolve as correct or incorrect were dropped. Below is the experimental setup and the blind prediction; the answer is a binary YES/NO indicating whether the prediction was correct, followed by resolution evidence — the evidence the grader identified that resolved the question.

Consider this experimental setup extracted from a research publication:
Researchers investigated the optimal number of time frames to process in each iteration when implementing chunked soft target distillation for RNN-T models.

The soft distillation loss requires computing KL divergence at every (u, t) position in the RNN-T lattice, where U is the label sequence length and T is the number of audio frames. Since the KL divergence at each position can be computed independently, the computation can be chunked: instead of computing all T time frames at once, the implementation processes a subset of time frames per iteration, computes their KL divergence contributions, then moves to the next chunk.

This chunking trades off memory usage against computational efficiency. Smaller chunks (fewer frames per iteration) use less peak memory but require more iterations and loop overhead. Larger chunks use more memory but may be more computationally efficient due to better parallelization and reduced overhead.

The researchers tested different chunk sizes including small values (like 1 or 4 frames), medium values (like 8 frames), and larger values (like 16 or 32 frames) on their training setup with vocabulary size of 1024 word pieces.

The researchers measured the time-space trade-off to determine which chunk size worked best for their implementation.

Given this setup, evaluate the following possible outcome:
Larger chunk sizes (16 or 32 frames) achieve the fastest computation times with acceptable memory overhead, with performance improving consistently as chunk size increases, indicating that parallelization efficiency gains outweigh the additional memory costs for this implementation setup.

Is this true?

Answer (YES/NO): NO